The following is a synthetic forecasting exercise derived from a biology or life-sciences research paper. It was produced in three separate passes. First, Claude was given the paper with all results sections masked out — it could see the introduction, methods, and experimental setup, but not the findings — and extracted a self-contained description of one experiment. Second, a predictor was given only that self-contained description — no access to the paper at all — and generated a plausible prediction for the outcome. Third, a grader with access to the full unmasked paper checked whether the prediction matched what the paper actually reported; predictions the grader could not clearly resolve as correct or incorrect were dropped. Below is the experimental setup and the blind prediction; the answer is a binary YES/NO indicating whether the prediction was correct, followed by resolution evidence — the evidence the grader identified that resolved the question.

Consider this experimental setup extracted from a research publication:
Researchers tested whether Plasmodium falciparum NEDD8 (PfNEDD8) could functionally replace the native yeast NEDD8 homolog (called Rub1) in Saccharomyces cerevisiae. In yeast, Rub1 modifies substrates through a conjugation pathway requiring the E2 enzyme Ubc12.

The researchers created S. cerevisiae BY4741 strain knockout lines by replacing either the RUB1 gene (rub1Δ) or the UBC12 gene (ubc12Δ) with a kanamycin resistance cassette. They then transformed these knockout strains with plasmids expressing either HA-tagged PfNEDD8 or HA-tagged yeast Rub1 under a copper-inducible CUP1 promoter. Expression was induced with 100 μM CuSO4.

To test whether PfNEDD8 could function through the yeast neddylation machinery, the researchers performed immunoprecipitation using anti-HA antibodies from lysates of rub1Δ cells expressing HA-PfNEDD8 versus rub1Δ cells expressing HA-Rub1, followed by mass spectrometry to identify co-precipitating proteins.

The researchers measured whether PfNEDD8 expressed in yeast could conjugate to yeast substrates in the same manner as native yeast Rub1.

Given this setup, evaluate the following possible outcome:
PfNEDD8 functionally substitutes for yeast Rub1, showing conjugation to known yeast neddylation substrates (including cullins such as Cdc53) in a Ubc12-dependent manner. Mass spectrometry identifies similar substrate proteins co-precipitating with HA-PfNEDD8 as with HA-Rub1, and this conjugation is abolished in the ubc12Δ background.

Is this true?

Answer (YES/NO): YES